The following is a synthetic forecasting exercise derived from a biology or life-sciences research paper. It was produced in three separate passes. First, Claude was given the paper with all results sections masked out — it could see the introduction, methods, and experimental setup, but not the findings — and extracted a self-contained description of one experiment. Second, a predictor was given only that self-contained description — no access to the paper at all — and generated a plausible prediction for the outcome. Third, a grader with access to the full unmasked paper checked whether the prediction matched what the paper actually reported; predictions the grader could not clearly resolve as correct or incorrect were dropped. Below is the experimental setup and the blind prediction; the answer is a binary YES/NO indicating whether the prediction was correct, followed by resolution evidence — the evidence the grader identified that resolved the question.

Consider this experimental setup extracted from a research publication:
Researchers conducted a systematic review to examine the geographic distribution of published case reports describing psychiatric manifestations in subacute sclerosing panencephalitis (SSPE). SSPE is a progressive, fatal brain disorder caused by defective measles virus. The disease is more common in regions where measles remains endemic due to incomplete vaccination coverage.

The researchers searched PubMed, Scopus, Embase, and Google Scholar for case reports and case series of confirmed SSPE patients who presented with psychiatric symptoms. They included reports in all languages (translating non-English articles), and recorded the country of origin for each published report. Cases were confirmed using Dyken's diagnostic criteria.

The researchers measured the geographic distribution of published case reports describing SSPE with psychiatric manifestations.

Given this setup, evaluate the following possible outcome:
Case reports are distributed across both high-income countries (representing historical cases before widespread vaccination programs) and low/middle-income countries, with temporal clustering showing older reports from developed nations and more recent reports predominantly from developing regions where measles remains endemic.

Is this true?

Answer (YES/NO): NO